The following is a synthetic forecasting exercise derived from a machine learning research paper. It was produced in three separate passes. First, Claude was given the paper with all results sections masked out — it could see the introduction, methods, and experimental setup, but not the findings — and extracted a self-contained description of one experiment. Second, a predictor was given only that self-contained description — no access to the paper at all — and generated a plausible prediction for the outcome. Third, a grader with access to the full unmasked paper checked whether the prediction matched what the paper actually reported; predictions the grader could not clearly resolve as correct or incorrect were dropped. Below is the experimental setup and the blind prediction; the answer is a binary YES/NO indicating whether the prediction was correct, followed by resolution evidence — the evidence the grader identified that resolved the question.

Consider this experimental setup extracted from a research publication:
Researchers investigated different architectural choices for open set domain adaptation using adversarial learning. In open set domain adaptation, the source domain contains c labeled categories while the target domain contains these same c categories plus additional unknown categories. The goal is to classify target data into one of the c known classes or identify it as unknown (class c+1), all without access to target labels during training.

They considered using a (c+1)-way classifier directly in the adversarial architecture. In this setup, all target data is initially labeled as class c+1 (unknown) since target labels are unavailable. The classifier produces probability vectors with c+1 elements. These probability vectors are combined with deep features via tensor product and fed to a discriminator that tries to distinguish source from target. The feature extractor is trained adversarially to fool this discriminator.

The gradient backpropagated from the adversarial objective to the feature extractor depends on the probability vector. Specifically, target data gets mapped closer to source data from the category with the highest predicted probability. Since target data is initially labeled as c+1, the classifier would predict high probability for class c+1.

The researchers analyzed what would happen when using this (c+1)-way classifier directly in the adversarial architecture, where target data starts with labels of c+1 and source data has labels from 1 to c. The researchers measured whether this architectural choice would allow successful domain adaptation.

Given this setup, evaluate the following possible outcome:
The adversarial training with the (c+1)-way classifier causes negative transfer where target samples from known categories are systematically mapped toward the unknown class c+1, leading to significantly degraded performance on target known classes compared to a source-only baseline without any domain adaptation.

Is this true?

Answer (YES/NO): NO